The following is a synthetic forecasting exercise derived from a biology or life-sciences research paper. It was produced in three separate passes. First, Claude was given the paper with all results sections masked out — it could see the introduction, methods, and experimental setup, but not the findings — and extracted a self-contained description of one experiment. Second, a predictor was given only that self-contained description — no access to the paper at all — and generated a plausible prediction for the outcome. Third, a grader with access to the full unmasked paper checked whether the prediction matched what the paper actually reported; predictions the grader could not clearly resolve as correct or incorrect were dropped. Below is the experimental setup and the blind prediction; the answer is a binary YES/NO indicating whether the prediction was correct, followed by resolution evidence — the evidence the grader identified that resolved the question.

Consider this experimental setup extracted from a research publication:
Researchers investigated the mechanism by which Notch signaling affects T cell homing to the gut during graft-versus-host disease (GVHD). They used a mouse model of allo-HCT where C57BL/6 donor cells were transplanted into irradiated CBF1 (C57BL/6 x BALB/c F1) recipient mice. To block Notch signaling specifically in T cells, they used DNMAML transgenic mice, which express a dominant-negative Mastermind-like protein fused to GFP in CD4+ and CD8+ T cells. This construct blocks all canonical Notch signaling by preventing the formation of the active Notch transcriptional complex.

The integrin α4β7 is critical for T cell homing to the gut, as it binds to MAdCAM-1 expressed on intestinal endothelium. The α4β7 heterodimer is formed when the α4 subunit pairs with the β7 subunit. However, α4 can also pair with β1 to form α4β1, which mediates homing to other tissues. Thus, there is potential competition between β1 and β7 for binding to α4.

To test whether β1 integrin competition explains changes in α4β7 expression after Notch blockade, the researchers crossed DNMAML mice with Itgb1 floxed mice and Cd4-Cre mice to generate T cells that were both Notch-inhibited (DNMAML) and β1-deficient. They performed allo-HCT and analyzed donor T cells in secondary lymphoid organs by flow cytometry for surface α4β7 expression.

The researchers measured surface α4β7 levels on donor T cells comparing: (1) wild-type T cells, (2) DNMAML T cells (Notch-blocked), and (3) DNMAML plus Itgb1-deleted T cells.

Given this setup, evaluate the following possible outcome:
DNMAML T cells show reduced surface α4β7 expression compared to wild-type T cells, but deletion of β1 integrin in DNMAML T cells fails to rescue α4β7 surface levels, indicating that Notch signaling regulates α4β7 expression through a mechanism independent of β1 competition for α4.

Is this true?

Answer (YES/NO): NO